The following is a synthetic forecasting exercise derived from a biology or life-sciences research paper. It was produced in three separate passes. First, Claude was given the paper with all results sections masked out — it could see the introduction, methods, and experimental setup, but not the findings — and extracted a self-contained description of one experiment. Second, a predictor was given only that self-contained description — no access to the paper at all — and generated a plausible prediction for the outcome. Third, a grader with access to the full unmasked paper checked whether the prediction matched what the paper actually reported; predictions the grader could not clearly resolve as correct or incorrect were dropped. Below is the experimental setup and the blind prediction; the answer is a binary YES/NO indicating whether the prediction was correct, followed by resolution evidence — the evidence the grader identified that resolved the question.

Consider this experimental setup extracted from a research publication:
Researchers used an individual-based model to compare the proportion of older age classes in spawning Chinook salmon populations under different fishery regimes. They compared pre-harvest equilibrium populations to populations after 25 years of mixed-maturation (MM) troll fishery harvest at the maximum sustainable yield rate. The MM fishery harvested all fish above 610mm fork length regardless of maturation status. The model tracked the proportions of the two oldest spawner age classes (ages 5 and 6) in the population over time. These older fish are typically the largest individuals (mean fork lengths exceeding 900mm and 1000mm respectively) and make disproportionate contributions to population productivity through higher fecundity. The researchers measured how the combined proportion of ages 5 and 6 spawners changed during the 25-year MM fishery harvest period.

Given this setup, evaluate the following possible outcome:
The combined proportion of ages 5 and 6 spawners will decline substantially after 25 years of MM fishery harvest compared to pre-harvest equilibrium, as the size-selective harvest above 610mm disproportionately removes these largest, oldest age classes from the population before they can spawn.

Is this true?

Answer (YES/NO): YES